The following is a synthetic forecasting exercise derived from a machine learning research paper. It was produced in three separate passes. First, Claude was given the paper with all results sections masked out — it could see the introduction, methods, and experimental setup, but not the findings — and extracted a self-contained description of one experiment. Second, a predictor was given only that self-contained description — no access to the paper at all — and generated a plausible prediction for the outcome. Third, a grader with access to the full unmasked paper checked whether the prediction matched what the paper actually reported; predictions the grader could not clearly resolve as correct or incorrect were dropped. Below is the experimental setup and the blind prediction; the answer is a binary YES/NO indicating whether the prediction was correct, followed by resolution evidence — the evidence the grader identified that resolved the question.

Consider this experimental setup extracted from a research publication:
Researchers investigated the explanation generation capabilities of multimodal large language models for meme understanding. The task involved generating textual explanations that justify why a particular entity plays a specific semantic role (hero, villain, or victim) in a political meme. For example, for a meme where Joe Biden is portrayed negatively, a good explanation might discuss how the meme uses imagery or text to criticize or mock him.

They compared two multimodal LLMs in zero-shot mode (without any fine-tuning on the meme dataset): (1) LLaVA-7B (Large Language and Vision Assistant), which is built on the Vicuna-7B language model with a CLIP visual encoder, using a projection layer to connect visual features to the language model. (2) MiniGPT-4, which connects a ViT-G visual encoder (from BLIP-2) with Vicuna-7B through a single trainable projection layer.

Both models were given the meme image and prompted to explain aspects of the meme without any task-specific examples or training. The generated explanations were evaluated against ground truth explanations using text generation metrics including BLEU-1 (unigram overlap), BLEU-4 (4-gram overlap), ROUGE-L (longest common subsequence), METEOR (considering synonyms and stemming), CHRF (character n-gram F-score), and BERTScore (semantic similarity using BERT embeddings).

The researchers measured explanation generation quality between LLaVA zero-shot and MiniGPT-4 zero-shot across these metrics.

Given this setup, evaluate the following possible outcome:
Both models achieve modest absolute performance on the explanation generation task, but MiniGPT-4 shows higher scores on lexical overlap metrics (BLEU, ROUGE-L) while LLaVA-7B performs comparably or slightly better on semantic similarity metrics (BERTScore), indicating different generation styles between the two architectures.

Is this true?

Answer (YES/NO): NO